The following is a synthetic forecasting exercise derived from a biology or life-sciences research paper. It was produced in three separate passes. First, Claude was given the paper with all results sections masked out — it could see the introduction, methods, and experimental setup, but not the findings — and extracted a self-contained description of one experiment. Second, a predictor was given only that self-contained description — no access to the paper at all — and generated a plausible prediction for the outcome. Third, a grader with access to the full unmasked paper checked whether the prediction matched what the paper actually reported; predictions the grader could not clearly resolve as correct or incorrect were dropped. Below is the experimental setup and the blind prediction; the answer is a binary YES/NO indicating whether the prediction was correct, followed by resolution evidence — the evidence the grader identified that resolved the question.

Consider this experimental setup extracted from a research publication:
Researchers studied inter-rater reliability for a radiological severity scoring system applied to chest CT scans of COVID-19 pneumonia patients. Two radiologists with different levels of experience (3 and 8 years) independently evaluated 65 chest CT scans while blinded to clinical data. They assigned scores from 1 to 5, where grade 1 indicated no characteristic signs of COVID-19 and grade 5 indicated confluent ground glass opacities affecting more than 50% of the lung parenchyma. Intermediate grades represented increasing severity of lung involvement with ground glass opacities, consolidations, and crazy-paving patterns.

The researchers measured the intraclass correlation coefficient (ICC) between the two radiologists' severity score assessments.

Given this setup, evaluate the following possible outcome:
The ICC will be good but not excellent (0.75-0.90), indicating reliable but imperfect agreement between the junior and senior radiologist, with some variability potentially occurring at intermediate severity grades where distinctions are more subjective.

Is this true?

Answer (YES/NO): NO